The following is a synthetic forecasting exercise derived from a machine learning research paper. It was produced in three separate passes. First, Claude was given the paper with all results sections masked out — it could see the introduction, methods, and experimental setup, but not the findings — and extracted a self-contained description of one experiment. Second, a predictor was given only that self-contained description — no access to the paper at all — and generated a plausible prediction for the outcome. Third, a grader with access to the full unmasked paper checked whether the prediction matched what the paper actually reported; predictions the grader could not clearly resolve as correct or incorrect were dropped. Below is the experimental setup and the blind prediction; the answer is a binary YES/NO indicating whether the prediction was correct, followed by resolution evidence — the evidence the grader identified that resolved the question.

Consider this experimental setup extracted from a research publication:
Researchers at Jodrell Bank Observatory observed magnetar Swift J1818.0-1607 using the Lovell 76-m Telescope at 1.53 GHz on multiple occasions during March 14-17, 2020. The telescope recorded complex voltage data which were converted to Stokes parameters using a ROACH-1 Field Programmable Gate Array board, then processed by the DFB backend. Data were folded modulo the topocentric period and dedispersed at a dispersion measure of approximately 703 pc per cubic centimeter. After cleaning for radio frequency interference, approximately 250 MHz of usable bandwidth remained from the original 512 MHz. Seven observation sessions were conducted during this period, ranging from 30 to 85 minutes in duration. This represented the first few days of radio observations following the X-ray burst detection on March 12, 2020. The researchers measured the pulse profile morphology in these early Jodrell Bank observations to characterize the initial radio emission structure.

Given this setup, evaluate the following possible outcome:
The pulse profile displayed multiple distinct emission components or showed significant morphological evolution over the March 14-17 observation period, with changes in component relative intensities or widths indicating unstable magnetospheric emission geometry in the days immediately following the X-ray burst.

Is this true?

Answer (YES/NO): YES